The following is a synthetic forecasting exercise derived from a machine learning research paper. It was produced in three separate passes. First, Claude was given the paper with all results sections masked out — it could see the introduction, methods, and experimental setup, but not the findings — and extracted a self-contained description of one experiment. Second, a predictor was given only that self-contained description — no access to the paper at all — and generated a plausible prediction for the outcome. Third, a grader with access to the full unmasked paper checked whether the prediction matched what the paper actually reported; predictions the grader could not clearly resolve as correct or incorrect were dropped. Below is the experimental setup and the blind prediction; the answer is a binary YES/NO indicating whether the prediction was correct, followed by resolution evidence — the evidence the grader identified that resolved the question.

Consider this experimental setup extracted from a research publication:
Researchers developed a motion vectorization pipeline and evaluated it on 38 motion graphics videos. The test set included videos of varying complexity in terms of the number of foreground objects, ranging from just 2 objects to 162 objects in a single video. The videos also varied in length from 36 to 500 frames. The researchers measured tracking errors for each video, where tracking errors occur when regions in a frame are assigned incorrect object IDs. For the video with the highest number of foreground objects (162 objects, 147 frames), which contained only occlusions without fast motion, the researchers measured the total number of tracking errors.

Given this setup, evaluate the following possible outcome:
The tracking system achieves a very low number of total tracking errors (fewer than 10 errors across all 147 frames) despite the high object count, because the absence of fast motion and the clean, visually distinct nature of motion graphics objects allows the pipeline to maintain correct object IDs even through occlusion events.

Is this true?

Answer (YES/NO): YES